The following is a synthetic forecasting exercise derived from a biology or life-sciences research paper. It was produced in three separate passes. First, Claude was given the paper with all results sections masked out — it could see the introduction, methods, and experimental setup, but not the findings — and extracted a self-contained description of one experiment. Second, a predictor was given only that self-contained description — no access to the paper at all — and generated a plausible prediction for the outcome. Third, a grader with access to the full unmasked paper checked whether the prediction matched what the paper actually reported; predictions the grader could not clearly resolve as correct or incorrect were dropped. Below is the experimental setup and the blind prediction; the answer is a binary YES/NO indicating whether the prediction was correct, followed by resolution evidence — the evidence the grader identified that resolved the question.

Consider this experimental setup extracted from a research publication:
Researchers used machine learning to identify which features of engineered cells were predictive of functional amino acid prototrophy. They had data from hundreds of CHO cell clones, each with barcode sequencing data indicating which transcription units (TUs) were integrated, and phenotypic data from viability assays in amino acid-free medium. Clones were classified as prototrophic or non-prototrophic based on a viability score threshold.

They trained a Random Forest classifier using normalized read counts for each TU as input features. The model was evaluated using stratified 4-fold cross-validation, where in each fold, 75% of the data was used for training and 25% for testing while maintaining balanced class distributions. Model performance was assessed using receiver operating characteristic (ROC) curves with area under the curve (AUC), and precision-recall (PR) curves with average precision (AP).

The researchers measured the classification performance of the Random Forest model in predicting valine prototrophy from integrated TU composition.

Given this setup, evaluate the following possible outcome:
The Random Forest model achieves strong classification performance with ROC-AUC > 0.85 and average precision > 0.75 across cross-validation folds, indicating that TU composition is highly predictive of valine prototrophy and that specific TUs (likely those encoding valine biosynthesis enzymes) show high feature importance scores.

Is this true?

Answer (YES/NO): YES